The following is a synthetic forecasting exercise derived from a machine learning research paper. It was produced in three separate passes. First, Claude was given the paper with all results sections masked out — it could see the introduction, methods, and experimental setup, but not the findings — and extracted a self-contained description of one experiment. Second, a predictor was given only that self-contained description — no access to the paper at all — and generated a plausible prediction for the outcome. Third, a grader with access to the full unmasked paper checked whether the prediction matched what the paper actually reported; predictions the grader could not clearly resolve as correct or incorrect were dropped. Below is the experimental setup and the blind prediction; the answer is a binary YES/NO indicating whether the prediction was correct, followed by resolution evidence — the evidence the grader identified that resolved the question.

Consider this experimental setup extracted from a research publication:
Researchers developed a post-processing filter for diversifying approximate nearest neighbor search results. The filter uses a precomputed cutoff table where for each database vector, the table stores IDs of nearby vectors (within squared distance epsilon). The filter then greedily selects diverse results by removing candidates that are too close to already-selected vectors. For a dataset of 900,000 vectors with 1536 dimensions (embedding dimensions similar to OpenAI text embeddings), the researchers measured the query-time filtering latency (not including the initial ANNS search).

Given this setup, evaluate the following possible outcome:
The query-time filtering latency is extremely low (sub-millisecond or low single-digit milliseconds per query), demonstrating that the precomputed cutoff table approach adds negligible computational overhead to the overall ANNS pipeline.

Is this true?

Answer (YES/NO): YES